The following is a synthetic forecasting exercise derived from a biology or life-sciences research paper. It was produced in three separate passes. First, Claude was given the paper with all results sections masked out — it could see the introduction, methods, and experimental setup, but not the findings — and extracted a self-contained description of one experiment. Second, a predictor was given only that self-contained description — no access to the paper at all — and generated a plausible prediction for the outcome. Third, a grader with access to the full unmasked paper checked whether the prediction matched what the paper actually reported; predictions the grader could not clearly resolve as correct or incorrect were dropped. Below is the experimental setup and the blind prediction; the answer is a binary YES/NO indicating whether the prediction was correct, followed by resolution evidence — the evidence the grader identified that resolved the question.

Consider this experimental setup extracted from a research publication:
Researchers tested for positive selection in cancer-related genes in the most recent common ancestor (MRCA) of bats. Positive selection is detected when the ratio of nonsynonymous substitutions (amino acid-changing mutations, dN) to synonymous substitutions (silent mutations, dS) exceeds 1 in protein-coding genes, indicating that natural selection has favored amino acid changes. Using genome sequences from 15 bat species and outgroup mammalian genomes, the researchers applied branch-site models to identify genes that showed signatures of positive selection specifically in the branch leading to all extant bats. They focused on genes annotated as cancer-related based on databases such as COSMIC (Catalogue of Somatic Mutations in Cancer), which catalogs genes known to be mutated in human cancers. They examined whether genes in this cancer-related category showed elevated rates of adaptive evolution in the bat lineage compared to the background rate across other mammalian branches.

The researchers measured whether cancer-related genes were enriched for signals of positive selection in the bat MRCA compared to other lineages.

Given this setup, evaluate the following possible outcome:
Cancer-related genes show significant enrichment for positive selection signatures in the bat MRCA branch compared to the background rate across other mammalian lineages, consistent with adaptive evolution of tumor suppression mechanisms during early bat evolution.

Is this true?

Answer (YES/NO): YES